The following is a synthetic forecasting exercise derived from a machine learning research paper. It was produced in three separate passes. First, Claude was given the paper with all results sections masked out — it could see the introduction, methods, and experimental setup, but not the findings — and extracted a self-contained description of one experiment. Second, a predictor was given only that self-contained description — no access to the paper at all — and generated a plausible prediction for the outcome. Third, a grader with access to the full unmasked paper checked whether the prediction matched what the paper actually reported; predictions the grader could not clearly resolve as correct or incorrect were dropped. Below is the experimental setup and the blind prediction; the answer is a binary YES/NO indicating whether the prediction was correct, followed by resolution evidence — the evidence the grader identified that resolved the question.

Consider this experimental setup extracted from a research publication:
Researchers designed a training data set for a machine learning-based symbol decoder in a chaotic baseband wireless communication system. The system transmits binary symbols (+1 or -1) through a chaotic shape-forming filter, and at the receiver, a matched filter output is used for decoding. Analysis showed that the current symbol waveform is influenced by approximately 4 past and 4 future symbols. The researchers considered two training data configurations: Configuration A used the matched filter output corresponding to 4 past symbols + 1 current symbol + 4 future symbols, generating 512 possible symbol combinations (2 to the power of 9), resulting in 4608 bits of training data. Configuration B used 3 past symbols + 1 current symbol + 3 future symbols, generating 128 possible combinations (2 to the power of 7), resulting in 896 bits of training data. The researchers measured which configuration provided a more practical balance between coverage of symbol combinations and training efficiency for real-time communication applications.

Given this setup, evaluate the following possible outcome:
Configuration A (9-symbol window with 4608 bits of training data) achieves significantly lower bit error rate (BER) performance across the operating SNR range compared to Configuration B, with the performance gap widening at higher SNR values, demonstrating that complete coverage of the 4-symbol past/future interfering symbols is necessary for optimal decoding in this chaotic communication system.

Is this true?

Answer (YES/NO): NO